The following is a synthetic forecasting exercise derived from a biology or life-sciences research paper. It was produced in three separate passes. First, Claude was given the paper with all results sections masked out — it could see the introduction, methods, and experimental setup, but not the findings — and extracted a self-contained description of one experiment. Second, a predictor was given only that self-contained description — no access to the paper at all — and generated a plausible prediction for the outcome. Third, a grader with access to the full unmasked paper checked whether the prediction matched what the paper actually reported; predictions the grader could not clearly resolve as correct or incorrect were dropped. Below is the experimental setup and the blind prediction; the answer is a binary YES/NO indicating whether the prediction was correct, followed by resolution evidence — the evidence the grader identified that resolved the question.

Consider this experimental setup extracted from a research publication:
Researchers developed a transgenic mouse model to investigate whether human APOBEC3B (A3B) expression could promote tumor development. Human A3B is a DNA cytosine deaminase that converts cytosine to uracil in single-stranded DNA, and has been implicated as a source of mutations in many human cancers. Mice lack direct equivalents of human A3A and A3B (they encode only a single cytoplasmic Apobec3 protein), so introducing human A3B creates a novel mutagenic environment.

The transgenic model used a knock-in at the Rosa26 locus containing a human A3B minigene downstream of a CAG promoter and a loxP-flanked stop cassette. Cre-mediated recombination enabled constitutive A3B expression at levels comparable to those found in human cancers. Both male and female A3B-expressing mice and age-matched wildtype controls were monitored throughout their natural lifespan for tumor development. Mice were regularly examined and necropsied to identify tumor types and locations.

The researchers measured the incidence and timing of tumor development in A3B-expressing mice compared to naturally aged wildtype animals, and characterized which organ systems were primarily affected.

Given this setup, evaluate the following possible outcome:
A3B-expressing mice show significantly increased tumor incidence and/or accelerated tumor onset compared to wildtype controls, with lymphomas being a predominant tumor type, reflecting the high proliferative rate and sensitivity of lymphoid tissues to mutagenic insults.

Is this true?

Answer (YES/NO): YES